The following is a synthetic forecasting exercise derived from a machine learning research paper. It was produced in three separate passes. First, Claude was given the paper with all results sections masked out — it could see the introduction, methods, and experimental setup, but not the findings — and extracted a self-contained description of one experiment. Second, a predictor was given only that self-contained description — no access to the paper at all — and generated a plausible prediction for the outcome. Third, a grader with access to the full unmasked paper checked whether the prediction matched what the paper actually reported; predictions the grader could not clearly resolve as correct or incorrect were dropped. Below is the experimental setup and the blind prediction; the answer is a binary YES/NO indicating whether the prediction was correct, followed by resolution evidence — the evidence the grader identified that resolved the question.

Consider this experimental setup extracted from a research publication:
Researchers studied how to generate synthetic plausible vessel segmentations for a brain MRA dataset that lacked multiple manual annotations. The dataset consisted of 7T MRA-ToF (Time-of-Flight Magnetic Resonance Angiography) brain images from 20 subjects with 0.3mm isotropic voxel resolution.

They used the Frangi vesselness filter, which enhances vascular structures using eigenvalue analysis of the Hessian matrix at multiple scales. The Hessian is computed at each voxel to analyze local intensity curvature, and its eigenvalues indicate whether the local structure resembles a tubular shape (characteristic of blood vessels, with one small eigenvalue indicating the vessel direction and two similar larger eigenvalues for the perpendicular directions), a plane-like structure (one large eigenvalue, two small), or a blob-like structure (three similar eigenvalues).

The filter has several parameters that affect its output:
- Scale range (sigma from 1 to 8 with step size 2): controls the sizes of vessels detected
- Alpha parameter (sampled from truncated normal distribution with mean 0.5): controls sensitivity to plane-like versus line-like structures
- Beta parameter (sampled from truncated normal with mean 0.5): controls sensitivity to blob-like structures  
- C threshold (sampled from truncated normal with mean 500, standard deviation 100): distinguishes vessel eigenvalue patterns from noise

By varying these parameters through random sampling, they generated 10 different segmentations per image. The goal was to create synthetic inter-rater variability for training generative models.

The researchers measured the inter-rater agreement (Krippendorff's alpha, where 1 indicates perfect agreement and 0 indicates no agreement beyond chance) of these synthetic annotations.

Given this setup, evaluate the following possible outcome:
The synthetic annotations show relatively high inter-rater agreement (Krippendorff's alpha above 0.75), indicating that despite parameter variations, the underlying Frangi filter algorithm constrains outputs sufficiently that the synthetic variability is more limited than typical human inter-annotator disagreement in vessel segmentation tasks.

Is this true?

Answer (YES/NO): NO